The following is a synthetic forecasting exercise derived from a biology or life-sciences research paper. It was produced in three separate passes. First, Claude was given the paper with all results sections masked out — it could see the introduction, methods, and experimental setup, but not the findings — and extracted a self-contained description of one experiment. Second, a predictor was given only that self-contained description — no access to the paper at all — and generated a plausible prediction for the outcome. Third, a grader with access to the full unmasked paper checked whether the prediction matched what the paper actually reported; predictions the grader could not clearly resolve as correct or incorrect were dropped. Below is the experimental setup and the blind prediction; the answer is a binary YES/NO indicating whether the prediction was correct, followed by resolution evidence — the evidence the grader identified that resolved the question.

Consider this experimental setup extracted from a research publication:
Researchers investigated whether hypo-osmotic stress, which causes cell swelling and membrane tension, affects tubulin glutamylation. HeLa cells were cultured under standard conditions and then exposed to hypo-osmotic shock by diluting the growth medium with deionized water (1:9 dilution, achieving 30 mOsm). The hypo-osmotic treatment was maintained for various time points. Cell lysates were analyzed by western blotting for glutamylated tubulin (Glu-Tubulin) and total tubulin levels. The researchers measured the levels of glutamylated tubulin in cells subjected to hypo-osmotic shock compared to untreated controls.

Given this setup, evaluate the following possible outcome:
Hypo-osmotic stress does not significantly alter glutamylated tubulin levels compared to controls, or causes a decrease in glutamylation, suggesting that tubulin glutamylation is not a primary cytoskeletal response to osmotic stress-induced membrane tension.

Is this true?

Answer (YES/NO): NO